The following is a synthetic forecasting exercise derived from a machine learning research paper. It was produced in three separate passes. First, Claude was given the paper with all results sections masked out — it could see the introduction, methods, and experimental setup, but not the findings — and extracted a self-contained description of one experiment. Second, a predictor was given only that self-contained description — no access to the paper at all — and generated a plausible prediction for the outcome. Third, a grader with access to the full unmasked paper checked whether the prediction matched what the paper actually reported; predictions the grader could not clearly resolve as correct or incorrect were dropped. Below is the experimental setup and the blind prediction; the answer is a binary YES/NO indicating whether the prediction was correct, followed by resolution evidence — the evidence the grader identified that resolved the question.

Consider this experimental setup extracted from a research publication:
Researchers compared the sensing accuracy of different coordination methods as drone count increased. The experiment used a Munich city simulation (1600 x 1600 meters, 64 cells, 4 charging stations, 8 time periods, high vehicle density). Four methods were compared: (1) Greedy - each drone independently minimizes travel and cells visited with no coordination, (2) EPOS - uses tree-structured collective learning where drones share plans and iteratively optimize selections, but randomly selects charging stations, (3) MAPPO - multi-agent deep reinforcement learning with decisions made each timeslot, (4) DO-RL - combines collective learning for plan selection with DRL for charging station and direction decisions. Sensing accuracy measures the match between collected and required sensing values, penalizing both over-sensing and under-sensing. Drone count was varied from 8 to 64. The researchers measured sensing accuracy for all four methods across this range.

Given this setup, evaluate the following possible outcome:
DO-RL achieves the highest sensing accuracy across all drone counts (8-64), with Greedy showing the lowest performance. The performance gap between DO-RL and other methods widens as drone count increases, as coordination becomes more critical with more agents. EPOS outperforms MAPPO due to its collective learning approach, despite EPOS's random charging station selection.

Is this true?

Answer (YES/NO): NO